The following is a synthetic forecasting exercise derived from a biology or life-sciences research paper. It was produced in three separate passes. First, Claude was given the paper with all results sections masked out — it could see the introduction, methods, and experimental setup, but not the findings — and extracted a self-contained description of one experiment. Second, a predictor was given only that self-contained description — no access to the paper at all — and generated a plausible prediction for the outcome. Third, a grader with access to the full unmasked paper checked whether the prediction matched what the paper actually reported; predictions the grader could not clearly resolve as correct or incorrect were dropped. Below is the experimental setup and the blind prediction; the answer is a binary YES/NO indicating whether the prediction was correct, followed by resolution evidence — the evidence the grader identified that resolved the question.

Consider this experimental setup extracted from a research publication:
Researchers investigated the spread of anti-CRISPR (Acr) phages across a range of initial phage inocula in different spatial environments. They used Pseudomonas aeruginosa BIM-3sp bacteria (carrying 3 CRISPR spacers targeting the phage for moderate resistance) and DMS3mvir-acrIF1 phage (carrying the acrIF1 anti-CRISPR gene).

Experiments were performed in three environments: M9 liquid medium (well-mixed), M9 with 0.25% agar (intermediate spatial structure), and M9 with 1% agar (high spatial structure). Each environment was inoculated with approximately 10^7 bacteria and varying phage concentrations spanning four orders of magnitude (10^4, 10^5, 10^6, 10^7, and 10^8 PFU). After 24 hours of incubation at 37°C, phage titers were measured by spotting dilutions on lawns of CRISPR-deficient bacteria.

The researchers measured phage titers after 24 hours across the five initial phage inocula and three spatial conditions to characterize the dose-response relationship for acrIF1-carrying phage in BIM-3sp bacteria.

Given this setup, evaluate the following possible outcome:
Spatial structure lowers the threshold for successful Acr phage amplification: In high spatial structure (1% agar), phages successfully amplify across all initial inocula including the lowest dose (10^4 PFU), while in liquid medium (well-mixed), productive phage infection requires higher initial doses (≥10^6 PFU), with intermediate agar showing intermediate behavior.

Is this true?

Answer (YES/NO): NO